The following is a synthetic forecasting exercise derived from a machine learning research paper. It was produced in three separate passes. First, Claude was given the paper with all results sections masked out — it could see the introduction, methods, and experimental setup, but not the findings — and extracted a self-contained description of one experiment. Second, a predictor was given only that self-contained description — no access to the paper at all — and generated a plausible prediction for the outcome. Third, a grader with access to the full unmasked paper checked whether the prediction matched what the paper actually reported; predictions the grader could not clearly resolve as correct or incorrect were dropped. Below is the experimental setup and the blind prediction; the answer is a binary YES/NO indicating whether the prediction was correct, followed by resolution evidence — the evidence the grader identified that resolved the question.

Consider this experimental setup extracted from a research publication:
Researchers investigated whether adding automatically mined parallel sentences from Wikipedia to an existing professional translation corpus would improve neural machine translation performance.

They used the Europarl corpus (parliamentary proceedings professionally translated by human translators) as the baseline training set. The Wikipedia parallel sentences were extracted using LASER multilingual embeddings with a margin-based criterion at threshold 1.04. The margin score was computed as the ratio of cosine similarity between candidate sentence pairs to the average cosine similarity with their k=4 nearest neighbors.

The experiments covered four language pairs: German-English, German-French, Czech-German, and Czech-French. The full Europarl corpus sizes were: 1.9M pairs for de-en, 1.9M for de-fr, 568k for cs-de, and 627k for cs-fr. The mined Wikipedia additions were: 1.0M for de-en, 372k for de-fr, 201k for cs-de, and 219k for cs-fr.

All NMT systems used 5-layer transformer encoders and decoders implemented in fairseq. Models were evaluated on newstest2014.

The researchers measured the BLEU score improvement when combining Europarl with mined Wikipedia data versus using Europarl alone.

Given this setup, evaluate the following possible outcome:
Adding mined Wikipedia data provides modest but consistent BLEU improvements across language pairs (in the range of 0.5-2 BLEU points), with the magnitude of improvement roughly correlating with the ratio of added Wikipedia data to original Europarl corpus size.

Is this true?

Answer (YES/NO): NO